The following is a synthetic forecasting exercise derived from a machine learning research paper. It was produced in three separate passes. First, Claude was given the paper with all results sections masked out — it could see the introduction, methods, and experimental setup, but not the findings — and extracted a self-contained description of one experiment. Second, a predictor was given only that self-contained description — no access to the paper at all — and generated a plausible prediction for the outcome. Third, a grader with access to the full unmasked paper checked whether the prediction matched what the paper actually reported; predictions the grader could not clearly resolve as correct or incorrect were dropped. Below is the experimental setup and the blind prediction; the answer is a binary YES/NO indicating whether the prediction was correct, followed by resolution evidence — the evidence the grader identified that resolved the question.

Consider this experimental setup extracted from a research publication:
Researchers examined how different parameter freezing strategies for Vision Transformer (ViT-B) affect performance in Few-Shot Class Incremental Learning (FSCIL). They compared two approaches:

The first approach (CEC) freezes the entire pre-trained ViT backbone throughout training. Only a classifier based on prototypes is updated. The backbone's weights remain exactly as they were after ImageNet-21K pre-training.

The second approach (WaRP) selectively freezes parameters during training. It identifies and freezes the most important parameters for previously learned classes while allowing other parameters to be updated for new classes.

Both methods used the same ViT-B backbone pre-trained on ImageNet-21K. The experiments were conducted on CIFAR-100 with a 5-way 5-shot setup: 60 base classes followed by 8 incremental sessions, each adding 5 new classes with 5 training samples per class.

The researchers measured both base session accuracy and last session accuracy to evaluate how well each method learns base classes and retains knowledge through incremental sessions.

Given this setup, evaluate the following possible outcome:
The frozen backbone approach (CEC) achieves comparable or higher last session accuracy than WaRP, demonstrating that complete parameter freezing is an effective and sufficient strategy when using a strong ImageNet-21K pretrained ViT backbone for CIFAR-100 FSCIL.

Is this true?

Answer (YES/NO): NO